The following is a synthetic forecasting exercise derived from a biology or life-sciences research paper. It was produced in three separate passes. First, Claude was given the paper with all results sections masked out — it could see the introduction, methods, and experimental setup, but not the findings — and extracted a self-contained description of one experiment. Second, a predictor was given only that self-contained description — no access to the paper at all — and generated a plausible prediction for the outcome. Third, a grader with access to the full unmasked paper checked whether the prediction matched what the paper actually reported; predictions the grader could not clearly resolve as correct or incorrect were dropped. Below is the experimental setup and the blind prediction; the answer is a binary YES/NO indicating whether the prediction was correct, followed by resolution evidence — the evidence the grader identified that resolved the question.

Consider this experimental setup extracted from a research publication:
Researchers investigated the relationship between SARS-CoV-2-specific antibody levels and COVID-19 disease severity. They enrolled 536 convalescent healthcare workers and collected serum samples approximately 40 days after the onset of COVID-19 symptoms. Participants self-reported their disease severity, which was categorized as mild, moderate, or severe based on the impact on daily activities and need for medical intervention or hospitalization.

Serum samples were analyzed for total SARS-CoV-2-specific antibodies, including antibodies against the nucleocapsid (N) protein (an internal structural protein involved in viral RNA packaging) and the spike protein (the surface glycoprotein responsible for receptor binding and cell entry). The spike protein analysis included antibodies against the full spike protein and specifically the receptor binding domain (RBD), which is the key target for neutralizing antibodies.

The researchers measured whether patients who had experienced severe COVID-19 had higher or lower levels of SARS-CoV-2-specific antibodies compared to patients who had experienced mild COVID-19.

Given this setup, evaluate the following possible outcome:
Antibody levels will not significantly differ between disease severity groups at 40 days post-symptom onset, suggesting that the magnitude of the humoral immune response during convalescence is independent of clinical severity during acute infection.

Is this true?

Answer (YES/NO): NO